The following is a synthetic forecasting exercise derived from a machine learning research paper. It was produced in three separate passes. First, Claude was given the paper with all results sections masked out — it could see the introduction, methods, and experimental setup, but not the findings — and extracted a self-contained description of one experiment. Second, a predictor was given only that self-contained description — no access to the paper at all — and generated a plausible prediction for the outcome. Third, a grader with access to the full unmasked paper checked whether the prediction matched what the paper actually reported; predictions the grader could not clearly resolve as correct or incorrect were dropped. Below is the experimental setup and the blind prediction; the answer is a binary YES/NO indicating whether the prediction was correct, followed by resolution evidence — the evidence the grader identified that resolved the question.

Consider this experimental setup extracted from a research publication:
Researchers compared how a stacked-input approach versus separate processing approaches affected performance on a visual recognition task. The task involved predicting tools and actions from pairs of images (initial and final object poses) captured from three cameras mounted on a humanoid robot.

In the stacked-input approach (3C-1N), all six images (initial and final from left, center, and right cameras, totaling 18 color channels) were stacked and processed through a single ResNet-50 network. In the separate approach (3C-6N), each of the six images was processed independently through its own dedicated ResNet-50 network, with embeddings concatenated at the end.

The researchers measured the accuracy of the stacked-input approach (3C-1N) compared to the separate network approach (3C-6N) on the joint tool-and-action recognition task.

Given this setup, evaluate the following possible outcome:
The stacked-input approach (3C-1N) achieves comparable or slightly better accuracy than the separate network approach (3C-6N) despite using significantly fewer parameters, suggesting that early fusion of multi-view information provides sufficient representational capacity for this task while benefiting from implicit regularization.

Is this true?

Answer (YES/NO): NO